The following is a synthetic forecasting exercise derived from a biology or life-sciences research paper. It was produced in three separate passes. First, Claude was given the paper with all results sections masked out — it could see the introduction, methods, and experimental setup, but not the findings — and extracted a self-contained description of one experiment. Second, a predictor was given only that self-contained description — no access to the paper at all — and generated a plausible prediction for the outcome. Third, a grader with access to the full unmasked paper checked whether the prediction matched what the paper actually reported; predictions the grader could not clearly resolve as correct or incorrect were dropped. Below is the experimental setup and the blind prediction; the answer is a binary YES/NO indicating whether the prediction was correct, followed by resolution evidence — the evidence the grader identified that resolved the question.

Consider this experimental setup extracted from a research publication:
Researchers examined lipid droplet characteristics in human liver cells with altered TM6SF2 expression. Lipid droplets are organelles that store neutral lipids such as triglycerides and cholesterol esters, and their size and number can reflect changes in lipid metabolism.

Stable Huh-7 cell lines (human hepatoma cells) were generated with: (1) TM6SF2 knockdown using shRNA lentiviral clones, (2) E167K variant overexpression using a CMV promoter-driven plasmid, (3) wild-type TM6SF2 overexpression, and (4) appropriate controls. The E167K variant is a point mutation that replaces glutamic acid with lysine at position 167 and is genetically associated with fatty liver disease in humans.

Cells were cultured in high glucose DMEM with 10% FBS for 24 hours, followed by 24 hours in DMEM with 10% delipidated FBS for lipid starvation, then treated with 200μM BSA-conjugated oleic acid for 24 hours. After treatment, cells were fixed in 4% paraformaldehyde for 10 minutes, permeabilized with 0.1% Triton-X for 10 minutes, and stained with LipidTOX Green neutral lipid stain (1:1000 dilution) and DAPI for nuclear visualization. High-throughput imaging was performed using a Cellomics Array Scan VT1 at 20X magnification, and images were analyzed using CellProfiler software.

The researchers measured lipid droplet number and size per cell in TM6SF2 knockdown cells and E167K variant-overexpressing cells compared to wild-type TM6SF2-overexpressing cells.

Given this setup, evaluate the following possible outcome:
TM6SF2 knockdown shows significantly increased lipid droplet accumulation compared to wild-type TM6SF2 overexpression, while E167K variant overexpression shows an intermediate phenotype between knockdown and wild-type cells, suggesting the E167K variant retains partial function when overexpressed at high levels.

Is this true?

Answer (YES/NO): NO